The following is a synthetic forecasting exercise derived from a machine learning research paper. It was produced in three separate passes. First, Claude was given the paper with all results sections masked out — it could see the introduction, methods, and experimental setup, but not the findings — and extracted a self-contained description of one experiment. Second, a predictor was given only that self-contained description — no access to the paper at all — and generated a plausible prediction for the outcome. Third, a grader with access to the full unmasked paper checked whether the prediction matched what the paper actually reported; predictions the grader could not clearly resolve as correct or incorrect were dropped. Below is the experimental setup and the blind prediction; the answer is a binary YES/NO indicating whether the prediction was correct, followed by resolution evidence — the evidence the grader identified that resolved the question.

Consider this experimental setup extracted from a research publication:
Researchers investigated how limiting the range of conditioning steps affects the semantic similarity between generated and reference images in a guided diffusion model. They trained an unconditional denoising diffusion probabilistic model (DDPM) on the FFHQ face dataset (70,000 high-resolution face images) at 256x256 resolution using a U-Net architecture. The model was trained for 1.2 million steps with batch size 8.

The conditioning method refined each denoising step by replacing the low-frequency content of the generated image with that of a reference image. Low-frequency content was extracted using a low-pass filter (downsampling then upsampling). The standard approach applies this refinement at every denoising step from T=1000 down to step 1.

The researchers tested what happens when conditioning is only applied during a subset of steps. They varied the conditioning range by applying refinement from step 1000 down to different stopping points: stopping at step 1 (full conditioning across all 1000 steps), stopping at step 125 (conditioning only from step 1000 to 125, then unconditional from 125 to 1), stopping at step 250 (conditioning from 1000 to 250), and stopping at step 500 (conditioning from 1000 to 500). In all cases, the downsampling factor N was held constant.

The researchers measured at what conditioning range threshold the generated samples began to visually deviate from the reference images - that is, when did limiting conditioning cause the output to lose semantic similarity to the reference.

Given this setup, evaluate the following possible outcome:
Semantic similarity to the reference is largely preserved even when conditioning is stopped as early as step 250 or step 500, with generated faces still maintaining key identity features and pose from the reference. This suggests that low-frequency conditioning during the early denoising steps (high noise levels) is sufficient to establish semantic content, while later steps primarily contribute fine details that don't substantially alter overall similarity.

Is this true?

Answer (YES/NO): NO